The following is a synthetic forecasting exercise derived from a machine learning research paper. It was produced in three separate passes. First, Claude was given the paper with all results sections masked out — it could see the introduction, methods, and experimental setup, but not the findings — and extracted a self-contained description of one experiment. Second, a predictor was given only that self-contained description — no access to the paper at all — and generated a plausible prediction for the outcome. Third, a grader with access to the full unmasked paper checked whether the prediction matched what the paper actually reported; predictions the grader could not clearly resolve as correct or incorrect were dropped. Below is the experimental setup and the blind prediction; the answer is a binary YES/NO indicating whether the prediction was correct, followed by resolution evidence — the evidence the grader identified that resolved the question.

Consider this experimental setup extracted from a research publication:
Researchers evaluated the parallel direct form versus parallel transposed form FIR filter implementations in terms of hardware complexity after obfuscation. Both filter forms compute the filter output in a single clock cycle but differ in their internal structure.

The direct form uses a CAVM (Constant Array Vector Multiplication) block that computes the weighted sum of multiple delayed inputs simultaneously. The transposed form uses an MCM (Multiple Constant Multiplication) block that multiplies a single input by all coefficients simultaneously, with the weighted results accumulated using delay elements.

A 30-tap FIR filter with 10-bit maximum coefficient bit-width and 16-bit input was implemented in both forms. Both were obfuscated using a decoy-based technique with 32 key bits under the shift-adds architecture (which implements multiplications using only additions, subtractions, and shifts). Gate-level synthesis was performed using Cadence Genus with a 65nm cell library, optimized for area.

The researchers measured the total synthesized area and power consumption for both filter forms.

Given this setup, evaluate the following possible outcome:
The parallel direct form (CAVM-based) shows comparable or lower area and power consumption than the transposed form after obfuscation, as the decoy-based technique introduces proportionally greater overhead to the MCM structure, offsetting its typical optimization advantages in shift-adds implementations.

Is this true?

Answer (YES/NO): YES